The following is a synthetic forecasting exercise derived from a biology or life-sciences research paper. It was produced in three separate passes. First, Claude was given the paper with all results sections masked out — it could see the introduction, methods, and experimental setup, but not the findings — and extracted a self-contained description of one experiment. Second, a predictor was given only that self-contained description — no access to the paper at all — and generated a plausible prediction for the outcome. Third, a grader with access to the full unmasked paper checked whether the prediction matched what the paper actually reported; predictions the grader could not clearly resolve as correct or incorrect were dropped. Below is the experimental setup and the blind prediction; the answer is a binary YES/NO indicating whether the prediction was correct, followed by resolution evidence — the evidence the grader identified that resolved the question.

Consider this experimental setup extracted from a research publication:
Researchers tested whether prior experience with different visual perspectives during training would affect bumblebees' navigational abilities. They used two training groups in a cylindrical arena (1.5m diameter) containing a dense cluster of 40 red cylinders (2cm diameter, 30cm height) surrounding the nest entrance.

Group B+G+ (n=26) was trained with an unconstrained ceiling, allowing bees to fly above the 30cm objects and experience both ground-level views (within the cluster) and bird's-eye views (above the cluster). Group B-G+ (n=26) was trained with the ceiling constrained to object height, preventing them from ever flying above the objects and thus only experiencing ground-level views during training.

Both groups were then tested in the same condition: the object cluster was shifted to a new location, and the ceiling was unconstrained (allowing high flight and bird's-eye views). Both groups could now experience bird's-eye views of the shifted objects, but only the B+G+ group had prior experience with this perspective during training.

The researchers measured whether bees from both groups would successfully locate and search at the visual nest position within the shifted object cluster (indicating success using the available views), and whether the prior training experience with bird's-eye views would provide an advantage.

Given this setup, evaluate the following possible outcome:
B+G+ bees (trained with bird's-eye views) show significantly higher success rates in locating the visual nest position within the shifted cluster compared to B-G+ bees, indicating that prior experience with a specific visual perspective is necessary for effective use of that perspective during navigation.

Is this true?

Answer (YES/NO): NO